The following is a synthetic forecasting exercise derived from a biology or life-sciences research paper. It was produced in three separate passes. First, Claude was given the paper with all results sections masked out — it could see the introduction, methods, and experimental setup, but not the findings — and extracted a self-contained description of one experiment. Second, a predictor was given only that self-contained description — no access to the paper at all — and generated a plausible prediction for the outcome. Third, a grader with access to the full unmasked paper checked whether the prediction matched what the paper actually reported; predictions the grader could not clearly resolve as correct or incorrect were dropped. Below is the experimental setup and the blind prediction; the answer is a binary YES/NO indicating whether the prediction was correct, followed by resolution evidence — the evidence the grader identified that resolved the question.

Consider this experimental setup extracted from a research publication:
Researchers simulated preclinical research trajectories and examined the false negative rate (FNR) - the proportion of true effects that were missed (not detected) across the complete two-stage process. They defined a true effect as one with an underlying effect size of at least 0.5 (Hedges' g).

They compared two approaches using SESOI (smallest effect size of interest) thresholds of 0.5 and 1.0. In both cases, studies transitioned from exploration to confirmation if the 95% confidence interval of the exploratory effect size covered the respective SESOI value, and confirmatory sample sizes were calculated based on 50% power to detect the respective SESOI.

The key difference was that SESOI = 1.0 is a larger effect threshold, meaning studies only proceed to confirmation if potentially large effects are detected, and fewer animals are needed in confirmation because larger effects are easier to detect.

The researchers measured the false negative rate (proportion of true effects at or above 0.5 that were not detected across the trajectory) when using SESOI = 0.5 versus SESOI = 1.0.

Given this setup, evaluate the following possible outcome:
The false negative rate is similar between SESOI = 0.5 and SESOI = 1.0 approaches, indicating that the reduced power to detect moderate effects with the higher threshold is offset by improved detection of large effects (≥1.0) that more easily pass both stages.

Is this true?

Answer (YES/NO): NO